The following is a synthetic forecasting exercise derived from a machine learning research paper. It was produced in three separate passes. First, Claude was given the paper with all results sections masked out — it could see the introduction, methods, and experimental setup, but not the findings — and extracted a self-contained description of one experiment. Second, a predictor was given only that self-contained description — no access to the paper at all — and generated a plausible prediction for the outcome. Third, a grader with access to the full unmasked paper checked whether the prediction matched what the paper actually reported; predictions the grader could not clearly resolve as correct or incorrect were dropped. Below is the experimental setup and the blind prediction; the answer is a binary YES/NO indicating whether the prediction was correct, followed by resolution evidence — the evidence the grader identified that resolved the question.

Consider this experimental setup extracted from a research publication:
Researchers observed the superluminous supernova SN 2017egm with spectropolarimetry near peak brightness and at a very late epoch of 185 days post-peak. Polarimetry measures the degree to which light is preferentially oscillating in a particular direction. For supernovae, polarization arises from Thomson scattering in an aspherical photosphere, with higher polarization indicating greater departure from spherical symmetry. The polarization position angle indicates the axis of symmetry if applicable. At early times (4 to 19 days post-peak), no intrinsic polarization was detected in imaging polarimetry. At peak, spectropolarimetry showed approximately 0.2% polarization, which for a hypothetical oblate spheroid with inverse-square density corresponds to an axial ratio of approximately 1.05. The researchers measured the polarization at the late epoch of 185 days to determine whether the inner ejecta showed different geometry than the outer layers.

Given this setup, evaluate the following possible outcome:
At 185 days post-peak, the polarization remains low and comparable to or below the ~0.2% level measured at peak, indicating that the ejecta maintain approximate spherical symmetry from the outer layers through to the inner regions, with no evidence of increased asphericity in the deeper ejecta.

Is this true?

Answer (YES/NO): NO